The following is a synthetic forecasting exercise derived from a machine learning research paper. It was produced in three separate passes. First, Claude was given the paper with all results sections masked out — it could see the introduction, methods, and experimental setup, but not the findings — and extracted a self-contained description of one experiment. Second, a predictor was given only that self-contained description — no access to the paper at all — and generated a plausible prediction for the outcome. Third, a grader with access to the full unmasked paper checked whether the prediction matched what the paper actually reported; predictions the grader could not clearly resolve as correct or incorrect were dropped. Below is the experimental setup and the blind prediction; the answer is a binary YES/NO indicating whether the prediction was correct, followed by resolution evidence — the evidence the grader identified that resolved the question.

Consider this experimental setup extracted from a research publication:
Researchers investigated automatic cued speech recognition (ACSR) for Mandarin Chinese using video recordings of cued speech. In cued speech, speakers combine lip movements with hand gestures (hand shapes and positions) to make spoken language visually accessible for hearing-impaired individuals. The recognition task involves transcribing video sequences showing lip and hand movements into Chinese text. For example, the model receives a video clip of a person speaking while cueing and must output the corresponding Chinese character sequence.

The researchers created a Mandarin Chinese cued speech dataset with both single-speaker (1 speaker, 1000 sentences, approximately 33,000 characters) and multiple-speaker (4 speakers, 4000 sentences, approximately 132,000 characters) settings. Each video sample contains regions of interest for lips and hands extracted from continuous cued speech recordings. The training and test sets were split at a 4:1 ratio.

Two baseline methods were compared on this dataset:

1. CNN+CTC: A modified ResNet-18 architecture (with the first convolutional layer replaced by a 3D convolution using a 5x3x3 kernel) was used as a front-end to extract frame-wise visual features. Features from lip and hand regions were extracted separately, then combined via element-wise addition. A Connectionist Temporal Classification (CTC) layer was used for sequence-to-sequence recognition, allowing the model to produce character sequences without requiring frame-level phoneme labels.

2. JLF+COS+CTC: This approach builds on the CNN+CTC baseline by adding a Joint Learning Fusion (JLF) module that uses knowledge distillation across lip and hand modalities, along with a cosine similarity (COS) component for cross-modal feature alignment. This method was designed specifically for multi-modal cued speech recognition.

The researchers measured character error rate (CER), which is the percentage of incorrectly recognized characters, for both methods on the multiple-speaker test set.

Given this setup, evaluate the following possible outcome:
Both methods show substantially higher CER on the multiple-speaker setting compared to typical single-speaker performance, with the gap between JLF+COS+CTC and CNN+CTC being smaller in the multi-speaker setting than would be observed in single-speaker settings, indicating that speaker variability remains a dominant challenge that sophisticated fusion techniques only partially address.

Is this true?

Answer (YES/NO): NO